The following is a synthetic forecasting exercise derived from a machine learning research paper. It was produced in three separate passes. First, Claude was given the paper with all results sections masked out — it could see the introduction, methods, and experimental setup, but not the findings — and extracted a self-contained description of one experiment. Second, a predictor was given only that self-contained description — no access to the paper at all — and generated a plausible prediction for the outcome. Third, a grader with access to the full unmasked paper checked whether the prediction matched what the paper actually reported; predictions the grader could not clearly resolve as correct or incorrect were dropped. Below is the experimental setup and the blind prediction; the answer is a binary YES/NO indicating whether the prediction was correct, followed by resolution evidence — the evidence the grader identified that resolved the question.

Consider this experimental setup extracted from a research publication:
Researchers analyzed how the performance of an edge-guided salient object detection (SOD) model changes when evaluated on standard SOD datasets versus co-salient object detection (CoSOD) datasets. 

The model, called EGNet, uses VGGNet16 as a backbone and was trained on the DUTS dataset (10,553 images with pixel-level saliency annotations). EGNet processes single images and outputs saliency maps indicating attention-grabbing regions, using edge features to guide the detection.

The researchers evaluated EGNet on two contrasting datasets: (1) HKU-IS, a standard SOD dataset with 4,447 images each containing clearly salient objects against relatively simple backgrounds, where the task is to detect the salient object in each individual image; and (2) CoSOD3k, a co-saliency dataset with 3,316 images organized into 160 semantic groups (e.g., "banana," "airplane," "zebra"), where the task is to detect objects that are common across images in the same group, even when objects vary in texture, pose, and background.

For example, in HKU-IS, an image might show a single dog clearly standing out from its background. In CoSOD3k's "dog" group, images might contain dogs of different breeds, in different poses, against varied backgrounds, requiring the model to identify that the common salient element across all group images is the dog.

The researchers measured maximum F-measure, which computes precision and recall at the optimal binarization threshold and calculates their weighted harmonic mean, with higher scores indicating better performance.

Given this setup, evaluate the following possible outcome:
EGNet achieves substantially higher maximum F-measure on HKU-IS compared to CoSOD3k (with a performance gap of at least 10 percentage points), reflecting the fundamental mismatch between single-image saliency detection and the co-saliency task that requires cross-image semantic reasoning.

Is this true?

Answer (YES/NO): YES